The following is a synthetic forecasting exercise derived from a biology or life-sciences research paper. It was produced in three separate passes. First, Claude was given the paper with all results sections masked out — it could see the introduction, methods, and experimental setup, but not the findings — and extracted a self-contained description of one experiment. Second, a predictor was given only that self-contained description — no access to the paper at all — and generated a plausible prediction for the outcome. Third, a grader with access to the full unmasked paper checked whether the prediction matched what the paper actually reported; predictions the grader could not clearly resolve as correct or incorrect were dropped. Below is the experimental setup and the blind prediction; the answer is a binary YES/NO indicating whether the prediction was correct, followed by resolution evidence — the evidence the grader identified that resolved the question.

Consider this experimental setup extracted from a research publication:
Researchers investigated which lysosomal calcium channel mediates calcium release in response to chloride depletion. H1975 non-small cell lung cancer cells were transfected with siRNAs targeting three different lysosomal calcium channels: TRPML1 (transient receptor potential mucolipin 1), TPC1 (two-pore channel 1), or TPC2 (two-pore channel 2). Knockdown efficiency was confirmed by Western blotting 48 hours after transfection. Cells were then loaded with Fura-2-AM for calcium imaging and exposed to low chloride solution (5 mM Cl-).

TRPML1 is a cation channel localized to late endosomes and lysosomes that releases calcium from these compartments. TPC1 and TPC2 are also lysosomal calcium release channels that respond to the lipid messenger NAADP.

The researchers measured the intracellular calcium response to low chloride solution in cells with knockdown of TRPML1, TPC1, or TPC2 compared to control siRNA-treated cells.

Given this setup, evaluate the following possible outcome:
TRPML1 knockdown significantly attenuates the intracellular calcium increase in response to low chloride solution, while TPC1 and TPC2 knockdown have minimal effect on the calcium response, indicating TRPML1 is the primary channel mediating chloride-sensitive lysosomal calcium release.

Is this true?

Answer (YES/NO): YES